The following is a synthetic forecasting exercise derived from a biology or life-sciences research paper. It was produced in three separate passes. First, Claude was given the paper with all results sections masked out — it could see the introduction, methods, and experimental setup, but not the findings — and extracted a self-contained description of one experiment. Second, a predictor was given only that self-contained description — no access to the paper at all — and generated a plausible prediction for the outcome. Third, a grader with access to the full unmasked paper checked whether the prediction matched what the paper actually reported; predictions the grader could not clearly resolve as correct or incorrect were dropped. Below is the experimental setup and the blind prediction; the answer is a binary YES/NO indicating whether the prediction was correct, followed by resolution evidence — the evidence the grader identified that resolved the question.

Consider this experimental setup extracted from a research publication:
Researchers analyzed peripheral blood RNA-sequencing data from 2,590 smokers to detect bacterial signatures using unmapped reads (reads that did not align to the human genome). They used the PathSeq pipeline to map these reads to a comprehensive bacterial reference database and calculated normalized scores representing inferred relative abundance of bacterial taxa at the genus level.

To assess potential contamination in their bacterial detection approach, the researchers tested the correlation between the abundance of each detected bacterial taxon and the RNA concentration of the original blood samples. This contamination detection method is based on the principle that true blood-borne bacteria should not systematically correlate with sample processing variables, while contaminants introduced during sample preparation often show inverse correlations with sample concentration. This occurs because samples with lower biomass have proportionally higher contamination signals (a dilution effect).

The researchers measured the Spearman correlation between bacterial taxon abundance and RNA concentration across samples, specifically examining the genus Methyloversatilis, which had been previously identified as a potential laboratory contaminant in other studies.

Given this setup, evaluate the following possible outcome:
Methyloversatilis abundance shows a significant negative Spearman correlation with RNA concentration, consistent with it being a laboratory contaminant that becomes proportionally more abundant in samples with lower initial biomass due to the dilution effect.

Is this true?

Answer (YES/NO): YES